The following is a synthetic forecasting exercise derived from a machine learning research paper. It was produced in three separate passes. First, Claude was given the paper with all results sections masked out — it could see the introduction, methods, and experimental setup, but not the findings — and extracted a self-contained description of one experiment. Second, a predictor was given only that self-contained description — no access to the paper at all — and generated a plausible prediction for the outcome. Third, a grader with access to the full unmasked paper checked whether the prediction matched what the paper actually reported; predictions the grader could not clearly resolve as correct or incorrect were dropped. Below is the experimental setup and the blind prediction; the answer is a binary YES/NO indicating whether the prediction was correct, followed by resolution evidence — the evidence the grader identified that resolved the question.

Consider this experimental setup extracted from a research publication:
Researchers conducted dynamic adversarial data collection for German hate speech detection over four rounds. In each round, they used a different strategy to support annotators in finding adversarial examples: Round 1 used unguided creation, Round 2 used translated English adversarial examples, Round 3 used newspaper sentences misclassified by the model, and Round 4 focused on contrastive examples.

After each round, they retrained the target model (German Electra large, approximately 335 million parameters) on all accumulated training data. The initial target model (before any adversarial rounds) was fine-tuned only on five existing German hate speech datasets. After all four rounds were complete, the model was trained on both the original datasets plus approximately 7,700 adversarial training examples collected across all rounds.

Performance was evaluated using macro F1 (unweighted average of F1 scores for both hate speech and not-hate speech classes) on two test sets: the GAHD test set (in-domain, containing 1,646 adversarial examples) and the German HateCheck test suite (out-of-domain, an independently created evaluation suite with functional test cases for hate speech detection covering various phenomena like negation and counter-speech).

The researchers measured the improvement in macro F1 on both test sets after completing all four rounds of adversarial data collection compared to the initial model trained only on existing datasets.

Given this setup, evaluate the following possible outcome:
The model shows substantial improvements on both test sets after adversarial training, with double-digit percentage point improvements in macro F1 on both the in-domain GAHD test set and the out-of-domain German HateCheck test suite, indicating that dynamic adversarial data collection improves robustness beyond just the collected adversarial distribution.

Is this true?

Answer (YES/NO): YES